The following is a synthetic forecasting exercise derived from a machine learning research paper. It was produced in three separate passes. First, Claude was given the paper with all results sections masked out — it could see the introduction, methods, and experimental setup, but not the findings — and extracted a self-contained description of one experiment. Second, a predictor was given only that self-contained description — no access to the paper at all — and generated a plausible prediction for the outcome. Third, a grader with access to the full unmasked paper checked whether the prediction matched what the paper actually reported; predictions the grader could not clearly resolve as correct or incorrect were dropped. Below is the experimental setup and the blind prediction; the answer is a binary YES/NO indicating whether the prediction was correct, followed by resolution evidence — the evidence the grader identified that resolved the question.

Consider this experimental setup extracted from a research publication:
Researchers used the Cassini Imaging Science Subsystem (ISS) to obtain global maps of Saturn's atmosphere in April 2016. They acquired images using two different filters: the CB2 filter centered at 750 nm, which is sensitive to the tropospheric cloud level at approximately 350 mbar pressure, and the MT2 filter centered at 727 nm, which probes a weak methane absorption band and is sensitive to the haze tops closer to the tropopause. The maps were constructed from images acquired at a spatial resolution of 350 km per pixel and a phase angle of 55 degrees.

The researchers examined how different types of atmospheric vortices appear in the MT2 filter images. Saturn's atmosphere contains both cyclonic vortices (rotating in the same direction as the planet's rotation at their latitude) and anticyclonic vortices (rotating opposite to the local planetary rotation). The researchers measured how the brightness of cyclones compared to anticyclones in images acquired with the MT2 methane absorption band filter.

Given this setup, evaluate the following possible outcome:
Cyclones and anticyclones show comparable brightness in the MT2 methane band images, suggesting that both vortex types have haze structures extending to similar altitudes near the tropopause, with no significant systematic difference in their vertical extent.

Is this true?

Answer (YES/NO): NO